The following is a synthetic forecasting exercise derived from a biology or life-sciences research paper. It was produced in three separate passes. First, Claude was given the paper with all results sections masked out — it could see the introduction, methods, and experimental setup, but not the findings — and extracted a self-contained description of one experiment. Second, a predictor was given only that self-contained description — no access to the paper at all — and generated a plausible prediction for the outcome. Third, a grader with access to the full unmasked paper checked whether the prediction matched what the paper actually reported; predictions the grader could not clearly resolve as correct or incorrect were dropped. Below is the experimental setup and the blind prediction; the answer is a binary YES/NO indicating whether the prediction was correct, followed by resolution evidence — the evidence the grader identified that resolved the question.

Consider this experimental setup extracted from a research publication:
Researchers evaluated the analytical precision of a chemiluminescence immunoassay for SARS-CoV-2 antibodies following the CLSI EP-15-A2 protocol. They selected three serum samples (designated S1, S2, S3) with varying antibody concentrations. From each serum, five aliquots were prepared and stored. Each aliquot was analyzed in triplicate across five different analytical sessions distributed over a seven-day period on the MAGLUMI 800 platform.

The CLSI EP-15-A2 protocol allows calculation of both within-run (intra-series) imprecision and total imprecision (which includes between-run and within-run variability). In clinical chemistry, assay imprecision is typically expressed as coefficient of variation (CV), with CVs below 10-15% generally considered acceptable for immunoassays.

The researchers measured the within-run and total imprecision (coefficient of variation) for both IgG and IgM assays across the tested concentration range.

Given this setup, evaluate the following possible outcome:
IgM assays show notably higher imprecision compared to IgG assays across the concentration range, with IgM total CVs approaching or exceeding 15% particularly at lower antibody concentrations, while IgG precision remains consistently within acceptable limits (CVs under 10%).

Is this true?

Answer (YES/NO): NO